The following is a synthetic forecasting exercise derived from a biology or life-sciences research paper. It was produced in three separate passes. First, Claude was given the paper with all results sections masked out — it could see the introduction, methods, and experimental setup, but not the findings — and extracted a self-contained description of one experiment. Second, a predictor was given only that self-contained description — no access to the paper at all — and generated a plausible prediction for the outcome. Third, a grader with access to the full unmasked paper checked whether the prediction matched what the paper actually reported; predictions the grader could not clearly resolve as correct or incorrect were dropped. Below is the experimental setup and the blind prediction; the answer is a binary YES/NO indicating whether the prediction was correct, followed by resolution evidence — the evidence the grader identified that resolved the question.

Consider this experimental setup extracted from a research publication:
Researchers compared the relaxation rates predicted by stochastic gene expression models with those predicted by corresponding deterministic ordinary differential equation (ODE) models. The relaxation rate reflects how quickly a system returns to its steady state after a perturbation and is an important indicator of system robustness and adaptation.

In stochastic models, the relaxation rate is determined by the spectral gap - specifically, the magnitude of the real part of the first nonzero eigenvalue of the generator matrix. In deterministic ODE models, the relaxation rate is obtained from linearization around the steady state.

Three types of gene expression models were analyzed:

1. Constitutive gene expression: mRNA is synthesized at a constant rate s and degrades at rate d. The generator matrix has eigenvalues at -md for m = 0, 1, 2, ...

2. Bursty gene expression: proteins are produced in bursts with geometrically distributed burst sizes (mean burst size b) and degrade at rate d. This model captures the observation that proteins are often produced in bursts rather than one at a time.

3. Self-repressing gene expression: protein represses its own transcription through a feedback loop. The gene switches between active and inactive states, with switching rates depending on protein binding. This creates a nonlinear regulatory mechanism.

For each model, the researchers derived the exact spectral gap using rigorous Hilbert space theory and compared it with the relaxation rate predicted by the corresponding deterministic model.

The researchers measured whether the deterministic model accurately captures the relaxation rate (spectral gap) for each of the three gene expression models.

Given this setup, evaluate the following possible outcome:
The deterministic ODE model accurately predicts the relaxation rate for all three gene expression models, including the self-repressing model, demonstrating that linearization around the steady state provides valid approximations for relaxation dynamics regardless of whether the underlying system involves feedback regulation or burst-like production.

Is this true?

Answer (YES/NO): NO